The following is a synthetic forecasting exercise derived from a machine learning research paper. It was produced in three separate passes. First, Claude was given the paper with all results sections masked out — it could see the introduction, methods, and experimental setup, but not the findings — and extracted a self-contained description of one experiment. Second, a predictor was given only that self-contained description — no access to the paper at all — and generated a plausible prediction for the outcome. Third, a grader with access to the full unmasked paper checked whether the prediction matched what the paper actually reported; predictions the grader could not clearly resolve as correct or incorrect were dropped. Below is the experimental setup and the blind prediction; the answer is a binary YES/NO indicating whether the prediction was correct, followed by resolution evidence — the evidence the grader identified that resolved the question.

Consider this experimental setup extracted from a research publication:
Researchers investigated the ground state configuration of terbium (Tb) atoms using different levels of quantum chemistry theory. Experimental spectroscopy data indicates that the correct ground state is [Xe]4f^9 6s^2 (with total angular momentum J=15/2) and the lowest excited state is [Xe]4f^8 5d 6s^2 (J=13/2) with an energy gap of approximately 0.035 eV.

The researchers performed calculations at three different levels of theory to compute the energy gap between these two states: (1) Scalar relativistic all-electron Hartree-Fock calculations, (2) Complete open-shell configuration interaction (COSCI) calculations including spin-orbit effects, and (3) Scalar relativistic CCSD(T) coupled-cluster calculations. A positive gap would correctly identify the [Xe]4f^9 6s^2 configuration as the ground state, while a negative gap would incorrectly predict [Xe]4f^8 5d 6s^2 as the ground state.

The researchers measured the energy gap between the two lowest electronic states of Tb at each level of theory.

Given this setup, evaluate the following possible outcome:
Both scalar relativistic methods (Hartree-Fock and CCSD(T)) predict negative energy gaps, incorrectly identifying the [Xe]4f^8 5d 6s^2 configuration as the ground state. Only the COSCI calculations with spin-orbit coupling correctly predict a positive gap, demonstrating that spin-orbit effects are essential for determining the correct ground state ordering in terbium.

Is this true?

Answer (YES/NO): NO